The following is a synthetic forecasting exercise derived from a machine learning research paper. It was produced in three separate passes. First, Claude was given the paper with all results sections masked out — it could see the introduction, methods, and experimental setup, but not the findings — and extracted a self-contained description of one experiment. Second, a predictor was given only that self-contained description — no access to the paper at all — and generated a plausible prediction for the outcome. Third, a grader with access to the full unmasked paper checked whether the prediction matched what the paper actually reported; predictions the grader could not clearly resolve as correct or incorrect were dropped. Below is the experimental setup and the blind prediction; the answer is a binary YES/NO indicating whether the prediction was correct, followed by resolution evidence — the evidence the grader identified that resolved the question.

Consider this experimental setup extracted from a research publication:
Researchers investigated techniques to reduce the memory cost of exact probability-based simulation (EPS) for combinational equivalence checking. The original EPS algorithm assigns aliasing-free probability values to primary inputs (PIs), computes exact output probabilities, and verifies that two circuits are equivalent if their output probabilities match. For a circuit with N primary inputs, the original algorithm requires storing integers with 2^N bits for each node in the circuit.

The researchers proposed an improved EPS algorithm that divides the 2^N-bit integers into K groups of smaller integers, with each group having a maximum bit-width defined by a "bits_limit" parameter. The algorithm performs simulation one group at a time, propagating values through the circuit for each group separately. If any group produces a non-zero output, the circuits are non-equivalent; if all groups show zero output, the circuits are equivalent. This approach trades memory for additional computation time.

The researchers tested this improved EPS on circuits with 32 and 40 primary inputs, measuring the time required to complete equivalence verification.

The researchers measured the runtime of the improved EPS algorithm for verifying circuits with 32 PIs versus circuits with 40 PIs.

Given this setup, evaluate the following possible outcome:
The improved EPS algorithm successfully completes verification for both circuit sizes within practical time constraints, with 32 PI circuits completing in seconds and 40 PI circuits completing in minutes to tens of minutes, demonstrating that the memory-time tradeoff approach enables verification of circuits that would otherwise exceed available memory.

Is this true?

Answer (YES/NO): NO